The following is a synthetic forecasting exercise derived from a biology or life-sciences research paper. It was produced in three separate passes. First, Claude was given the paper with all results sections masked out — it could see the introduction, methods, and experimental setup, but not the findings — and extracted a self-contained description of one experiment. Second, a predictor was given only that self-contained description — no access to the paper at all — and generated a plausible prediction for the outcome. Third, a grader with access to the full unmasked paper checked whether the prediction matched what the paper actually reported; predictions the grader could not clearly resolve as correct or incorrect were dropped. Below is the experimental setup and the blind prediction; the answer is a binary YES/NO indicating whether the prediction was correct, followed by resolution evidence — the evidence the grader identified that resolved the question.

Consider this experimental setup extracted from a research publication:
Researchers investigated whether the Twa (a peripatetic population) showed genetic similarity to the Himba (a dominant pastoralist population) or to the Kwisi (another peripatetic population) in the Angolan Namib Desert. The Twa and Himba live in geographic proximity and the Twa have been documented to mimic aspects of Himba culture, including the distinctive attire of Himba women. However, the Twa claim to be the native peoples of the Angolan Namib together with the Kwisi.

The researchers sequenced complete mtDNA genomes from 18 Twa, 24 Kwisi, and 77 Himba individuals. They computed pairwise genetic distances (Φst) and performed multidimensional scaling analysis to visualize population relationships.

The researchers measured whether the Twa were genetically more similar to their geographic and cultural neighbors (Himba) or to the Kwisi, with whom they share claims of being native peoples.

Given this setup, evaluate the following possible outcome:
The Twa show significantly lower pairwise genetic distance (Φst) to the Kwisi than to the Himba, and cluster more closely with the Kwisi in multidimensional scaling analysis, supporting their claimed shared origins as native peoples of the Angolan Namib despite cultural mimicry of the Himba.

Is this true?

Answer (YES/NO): YES